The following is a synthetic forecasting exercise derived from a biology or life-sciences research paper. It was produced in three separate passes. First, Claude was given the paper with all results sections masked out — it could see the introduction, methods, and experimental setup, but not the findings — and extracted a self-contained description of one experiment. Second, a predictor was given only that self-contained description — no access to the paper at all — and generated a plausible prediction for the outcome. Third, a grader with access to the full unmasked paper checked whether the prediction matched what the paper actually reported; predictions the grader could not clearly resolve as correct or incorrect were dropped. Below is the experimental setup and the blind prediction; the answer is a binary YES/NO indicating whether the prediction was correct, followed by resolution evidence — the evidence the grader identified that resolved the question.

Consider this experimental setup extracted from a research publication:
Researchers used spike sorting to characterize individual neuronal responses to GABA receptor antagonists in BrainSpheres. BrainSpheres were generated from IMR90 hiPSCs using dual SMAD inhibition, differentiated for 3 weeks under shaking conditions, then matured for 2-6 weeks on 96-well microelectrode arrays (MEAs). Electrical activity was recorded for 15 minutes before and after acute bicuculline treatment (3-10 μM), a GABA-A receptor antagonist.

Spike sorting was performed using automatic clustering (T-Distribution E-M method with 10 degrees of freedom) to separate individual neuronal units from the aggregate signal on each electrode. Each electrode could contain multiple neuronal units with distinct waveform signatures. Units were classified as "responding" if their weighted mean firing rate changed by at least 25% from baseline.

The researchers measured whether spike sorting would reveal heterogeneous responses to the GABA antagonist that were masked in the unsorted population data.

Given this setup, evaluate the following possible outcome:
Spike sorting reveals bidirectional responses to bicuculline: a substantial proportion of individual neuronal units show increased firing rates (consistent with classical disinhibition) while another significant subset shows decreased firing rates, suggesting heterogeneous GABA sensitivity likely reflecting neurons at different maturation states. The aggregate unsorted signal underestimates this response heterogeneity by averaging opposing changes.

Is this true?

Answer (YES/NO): YES